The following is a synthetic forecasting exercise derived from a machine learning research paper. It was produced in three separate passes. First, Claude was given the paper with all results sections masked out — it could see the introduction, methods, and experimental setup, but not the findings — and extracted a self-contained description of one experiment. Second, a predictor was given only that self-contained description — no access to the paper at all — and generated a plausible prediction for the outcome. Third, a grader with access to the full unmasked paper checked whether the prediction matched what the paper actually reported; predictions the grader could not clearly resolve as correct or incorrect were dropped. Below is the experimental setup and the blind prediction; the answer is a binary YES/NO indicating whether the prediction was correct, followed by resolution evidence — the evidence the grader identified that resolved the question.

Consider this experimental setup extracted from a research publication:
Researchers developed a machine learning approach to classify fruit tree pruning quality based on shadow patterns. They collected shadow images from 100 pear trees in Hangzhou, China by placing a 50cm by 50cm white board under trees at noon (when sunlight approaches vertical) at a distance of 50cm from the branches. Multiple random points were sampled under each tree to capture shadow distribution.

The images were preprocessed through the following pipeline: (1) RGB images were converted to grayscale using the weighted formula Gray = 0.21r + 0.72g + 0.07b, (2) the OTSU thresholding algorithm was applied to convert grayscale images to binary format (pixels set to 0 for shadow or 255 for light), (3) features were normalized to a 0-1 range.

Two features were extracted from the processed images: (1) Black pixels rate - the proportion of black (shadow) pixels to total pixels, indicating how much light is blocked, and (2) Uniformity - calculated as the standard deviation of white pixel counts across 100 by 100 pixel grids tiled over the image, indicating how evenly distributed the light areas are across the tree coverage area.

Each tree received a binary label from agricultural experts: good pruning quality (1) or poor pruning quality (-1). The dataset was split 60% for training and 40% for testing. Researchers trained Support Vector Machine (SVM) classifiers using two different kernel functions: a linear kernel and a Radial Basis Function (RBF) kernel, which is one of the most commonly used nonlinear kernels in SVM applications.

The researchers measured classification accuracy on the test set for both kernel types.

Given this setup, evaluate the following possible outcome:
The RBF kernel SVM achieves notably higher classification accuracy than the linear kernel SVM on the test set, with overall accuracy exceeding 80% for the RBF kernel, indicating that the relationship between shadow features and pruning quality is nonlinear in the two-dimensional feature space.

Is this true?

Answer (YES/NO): NO